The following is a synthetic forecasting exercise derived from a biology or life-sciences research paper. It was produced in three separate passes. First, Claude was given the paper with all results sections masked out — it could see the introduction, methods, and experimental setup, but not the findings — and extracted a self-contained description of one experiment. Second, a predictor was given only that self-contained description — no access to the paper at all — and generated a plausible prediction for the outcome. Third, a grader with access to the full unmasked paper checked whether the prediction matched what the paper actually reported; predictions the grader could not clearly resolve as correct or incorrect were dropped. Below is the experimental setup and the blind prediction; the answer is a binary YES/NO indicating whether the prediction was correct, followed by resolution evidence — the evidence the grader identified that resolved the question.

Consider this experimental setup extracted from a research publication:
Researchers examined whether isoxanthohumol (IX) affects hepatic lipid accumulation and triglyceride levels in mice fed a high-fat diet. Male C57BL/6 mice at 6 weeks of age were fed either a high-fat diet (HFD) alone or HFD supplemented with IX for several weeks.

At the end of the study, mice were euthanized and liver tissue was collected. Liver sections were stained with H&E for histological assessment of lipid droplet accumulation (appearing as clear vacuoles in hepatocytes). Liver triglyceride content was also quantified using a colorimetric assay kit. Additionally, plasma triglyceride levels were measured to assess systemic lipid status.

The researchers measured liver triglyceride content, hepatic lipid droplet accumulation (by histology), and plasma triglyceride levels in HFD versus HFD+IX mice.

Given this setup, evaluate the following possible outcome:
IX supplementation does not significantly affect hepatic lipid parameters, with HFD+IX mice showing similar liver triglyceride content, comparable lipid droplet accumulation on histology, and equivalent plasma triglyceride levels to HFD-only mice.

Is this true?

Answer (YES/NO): NO